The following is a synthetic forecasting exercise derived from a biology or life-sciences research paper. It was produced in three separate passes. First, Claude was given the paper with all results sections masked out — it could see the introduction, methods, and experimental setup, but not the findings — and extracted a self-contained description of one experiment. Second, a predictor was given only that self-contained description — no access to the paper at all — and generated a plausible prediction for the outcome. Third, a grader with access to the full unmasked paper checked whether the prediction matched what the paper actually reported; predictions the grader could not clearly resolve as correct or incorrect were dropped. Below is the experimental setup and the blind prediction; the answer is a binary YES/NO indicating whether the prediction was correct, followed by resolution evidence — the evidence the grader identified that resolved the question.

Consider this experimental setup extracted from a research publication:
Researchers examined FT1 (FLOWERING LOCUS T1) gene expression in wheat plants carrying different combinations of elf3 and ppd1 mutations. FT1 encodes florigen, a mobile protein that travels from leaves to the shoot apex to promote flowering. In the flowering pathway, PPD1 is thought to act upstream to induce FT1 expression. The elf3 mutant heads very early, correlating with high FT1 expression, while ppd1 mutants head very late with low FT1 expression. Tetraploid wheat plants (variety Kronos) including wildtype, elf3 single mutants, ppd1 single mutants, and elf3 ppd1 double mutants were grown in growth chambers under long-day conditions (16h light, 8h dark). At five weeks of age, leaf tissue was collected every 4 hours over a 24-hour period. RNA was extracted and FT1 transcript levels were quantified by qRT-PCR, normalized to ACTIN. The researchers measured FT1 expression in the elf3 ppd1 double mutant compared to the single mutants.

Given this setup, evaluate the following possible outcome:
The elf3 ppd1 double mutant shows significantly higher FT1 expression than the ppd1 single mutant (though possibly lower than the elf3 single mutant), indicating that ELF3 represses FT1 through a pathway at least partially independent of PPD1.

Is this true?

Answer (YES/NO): NO